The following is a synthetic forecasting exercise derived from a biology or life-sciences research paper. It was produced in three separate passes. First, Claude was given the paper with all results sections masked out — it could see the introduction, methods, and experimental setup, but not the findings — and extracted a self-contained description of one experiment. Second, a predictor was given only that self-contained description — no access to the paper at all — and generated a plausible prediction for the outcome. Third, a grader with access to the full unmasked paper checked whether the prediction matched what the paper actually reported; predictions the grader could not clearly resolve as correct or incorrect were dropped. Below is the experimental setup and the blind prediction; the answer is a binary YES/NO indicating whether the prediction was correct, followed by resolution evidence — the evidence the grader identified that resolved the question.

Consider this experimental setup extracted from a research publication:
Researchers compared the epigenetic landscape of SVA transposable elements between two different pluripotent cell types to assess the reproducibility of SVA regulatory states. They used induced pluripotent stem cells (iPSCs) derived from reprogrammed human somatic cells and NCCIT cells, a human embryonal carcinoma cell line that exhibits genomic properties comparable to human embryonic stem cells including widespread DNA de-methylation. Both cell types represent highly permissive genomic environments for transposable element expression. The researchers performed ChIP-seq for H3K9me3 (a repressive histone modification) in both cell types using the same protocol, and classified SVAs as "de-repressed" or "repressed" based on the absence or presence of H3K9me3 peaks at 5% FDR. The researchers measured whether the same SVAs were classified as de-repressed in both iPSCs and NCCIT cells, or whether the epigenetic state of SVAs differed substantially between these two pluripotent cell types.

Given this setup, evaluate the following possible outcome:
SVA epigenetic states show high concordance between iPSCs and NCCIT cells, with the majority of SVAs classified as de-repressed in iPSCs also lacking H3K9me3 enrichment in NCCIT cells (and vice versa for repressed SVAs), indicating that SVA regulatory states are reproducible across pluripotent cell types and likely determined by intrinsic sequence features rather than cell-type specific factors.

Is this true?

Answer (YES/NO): YES